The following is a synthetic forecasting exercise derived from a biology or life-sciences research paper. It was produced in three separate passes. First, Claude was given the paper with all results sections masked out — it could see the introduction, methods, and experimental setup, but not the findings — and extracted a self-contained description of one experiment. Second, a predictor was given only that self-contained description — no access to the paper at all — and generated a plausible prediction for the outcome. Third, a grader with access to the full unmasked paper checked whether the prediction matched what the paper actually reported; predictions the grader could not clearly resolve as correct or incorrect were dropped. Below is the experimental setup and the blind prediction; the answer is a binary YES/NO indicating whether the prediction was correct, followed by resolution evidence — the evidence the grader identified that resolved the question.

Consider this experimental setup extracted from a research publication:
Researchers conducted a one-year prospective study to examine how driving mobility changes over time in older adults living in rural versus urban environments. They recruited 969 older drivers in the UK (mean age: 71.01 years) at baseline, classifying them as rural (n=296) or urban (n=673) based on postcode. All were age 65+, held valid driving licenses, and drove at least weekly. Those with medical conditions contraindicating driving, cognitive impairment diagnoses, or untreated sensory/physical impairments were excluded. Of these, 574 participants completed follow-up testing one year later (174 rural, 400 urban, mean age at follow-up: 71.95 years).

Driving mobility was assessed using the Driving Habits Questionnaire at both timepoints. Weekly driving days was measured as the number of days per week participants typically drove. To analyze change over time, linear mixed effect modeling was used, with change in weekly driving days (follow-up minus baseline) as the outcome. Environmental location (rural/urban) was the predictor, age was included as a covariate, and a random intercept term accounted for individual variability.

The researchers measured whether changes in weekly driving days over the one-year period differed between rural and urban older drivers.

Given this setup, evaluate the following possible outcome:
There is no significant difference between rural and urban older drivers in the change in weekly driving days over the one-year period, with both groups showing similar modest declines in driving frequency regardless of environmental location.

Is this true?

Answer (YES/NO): YES